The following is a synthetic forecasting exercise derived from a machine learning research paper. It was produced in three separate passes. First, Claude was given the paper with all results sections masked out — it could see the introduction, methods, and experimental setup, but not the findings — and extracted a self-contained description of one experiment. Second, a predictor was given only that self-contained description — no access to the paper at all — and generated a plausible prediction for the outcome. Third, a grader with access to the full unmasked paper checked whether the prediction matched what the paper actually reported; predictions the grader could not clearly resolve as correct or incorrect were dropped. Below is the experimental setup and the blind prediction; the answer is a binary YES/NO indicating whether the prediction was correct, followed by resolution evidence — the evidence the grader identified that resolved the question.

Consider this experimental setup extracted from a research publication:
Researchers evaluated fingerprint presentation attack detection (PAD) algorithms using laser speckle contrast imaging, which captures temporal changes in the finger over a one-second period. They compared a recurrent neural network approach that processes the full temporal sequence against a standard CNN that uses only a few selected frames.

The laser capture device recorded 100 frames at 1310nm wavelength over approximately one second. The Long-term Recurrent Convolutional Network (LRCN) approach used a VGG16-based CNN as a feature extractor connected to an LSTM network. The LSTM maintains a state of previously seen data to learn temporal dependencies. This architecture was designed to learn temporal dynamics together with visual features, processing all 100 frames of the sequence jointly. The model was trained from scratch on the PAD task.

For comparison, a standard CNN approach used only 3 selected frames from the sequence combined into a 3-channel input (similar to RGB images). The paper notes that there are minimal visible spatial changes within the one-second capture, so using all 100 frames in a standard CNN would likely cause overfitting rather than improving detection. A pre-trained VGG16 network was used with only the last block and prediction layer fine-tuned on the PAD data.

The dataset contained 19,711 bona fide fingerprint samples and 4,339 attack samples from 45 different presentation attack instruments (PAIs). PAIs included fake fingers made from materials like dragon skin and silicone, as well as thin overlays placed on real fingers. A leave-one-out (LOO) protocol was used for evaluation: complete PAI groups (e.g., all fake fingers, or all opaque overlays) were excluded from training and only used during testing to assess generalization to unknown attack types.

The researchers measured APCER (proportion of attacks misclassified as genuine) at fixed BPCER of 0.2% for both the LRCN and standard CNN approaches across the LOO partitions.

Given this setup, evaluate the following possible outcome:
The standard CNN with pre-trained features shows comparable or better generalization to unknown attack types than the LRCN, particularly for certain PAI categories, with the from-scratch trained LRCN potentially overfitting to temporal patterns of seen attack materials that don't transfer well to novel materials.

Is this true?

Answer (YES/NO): YES